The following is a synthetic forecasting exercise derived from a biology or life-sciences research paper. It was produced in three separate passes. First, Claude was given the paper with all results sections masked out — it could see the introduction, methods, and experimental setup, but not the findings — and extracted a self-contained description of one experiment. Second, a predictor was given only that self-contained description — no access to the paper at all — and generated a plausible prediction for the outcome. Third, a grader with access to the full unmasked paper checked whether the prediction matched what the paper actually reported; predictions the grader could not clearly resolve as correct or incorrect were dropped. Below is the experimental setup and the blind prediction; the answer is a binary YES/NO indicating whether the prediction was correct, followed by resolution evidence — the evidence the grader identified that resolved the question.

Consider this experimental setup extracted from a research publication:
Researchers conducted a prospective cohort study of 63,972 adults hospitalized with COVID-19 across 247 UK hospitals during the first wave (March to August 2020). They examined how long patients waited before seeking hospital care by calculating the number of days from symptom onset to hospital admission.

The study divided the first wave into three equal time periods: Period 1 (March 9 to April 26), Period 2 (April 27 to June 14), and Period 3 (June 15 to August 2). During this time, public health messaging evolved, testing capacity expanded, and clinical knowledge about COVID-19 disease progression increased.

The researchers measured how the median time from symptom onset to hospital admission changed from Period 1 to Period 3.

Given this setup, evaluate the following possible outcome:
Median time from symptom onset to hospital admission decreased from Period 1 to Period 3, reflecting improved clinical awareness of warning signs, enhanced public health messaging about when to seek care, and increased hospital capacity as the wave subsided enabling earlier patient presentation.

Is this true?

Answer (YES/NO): YES